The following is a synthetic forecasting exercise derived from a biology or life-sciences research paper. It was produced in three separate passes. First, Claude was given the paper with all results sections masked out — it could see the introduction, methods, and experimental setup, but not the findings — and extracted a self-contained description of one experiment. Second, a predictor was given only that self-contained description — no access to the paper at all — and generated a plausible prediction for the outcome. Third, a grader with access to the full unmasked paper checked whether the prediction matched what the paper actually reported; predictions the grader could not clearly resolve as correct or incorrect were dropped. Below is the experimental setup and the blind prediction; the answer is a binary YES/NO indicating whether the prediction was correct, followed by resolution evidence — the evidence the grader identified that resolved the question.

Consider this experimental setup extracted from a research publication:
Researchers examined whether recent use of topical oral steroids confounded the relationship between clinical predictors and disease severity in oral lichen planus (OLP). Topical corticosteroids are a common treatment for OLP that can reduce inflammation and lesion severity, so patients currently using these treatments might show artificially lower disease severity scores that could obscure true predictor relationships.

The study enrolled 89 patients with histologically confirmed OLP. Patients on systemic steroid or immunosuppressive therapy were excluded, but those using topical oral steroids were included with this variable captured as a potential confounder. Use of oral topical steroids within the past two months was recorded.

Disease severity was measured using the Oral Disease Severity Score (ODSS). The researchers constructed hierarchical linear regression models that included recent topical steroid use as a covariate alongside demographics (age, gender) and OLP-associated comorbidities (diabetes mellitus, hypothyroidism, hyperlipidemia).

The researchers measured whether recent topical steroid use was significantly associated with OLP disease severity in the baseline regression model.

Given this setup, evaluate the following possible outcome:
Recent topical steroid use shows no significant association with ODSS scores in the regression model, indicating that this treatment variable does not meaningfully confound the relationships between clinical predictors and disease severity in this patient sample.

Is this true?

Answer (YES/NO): NO